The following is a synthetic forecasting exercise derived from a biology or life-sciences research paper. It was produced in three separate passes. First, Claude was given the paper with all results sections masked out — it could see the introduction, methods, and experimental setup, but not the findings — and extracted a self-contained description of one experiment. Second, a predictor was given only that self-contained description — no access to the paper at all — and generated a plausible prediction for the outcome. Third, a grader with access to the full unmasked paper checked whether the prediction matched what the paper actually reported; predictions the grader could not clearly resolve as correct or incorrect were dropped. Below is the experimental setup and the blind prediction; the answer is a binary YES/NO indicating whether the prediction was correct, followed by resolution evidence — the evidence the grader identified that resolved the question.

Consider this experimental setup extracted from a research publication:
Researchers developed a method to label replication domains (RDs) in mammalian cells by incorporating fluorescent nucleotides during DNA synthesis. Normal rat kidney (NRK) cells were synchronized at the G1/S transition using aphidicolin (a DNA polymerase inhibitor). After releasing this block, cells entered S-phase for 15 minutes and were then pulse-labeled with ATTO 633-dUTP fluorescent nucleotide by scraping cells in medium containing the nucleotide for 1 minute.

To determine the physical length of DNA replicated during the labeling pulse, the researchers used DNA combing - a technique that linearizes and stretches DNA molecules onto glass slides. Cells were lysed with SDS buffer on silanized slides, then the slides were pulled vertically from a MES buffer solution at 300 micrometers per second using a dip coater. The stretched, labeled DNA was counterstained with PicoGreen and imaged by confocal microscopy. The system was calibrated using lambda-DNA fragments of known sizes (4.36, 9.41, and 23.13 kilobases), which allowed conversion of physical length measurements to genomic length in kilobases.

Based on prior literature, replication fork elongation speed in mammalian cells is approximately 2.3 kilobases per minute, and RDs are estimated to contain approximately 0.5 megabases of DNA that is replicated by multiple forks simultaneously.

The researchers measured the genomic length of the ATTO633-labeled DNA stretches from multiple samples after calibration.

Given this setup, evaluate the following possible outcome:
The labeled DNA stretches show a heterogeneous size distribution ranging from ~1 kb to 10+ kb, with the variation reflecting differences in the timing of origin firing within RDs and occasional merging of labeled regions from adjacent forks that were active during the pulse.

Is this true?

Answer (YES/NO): NO